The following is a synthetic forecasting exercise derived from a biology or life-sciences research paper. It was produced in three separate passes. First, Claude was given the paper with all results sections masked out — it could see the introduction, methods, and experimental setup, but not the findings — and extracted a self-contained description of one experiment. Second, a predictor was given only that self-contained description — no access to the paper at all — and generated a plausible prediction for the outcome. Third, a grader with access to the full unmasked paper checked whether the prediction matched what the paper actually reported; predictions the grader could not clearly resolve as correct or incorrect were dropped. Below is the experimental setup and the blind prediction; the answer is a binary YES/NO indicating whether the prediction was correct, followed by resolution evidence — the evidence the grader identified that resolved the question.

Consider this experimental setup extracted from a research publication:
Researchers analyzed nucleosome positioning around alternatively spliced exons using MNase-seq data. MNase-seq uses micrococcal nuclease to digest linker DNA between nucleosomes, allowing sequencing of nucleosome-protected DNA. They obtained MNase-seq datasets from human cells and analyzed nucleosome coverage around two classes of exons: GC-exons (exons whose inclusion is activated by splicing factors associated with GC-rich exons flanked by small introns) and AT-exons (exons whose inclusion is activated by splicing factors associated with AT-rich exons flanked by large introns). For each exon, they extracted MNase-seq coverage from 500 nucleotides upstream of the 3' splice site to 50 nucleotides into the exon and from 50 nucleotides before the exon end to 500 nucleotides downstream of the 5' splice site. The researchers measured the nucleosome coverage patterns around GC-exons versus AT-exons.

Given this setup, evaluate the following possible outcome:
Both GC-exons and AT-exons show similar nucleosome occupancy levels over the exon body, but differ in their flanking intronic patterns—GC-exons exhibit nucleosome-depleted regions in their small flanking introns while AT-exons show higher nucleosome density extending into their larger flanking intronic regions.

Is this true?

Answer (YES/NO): NO